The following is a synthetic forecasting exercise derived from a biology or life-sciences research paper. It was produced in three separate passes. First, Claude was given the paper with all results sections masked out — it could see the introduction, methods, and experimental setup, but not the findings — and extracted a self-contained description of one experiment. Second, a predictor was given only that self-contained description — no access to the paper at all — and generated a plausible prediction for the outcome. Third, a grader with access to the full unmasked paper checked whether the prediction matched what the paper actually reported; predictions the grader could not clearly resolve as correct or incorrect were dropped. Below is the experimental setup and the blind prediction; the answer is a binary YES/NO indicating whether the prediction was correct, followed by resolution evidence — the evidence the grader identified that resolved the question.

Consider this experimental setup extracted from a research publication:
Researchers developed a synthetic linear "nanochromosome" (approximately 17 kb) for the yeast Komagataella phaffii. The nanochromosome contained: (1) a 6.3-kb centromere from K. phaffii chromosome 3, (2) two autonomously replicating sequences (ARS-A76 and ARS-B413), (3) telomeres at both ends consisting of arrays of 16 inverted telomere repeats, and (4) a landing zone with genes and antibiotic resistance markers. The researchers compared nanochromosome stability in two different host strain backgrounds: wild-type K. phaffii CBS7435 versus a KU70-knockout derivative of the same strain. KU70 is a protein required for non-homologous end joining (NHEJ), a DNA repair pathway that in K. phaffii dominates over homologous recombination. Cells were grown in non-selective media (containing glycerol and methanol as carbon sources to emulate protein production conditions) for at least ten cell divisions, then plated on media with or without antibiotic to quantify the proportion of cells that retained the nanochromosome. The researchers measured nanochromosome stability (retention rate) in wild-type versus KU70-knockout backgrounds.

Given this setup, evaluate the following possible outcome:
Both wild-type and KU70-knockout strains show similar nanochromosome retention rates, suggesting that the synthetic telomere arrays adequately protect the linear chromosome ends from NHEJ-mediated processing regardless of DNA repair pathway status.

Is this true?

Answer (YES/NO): NO